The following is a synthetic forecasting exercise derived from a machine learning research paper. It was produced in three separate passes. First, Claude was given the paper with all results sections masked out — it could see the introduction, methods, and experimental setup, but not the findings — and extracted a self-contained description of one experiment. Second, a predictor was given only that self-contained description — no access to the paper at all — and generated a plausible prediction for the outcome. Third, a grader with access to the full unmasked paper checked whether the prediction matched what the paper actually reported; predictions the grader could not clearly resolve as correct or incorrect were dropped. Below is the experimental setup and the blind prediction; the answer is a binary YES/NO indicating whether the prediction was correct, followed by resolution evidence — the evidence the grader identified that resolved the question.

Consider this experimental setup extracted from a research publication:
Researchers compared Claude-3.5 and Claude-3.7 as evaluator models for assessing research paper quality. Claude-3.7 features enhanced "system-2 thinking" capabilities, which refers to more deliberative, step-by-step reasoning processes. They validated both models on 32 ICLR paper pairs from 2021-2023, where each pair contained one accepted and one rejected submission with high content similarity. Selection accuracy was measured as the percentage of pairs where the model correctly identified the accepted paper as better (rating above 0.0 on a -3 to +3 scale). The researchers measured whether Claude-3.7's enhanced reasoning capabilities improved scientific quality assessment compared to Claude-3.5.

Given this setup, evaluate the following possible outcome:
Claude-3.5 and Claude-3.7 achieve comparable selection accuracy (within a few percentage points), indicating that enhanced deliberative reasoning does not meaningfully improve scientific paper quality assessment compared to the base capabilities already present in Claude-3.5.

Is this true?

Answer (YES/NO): NO